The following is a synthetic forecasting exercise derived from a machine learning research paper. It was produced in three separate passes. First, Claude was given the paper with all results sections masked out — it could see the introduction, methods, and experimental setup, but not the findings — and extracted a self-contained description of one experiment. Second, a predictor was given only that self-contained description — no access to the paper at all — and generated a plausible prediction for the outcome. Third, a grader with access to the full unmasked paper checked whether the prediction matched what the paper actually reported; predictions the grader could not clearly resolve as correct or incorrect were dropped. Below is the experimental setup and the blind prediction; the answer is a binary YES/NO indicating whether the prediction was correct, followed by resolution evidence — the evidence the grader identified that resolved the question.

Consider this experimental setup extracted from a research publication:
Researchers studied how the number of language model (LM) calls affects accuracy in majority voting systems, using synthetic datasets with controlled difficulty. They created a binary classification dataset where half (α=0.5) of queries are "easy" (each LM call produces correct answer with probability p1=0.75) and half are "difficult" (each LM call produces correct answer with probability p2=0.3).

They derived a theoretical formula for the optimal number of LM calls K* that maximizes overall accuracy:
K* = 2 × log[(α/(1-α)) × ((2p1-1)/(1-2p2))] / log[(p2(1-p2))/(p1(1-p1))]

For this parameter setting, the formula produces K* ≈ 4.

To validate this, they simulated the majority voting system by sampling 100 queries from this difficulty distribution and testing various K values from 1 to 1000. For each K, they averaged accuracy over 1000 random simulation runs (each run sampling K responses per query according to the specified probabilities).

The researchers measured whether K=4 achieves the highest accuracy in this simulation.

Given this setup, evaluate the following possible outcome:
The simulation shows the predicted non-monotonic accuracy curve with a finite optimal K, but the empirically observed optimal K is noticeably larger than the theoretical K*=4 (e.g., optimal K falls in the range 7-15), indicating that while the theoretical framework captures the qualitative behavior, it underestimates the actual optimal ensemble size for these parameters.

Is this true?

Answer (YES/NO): NO